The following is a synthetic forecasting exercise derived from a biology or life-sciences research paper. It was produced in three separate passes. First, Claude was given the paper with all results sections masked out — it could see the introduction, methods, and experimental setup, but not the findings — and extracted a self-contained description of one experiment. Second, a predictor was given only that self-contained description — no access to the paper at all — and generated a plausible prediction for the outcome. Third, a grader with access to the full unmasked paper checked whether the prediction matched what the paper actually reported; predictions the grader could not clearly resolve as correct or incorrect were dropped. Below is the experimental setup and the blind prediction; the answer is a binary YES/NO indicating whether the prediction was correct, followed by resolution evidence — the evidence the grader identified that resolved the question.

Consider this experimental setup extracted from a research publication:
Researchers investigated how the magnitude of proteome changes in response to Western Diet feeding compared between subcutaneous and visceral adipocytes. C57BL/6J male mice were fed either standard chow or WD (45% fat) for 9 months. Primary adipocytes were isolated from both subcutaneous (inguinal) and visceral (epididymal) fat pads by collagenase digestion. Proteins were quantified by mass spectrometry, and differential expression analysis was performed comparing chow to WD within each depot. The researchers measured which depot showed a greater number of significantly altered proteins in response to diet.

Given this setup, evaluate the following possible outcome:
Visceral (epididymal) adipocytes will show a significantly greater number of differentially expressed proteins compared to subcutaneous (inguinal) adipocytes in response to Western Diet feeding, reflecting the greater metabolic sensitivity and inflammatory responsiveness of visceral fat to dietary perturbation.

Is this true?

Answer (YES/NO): YES